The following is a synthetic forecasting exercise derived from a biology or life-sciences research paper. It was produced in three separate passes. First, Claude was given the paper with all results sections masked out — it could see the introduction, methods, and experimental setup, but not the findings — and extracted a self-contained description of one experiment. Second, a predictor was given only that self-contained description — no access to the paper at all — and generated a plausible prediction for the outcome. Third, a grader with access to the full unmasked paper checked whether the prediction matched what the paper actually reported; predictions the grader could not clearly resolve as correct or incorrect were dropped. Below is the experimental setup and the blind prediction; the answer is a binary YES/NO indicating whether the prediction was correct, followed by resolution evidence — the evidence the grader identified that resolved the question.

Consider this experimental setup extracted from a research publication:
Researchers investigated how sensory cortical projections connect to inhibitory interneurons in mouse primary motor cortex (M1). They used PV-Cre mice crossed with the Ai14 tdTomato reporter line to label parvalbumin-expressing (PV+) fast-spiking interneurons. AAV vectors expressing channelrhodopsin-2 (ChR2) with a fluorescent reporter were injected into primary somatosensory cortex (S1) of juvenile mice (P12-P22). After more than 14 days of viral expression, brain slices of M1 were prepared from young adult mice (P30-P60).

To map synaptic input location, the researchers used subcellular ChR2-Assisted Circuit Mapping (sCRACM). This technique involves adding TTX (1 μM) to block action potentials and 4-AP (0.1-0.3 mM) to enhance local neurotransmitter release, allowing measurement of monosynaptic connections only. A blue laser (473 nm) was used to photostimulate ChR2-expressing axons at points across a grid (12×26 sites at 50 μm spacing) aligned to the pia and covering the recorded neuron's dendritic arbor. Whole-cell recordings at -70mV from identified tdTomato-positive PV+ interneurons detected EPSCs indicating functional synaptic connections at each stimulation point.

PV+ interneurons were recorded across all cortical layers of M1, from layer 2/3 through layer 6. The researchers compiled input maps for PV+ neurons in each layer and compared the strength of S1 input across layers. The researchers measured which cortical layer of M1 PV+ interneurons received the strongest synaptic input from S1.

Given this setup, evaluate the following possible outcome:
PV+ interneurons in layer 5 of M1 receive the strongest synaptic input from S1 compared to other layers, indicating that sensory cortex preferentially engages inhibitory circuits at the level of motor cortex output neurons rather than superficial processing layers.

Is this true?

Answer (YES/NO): NO